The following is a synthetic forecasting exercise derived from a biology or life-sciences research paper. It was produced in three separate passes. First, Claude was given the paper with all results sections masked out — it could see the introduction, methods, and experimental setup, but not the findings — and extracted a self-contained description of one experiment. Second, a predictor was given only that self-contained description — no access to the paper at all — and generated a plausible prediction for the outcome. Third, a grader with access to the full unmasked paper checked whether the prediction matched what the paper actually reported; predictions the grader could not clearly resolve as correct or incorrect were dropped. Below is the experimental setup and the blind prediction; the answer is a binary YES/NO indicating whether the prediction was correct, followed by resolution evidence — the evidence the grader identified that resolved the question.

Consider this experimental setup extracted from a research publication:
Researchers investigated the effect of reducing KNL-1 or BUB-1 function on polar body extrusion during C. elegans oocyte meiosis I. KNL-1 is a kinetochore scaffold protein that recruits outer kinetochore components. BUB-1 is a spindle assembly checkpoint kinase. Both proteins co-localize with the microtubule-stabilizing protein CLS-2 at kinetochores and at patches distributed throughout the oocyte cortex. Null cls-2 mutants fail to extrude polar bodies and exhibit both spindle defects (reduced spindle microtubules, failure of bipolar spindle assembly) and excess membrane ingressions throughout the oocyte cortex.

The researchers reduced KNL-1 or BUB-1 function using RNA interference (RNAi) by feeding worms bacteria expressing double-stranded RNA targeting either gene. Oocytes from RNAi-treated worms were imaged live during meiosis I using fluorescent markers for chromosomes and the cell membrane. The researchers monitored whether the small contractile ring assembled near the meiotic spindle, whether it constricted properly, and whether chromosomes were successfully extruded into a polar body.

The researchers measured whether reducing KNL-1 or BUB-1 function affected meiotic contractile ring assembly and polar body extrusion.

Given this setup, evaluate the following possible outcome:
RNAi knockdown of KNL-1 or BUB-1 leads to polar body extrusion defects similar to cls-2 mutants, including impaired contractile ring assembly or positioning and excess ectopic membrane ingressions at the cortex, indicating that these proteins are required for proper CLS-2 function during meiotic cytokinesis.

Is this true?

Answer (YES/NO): NO